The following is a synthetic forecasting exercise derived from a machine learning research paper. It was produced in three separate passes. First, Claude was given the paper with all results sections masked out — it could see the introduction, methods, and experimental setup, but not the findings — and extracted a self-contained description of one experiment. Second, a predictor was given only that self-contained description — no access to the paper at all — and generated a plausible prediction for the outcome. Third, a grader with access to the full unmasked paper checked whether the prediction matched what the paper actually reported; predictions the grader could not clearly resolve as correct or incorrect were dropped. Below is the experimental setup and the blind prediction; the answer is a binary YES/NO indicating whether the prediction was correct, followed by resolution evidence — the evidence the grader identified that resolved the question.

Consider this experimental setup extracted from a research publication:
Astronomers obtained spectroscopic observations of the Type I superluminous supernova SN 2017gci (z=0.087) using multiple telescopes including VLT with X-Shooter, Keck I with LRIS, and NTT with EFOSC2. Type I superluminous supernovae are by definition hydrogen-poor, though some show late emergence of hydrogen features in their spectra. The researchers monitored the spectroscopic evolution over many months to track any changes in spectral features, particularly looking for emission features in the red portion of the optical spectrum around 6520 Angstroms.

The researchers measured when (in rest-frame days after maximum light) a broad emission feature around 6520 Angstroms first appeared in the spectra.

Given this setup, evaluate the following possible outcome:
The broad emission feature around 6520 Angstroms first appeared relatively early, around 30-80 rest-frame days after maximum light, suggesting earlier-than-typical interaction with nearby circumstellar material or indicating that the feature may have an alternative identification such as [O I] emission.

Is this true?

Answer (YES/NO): YES